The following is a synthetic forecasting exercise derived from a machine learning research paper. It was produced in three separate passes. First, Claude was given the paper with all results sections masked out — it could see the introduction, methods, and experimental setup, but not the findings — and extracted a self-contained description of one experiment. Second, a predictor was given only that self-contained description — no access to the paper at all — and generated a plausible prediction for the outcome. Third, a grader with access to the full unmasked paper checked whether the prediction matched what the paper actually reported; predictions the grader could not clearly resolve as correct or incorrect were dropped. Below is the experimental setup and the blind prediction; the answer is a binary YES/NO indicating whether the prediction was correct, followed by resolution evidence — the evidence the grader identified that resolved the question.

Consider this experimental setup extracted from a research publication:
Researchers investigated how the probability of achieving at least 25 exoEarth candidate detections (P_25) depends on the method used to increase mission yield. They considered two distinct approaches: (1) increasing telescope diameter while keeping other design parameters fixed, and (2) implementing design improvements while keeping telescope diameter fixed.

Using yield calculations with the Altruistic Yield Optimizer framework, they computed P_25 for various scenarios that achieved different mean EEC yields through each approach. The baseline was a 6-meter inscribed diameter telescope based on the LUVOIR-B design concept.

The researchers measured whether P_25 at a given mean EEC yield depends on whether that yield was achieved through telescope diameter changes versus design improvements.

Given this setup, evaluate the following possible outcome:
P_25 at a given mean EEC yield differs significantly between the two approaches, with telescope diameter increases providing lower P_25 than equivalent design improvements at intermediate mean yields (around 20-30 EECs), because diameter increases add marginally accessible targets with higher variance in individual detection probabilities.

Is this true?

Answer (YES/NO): NO